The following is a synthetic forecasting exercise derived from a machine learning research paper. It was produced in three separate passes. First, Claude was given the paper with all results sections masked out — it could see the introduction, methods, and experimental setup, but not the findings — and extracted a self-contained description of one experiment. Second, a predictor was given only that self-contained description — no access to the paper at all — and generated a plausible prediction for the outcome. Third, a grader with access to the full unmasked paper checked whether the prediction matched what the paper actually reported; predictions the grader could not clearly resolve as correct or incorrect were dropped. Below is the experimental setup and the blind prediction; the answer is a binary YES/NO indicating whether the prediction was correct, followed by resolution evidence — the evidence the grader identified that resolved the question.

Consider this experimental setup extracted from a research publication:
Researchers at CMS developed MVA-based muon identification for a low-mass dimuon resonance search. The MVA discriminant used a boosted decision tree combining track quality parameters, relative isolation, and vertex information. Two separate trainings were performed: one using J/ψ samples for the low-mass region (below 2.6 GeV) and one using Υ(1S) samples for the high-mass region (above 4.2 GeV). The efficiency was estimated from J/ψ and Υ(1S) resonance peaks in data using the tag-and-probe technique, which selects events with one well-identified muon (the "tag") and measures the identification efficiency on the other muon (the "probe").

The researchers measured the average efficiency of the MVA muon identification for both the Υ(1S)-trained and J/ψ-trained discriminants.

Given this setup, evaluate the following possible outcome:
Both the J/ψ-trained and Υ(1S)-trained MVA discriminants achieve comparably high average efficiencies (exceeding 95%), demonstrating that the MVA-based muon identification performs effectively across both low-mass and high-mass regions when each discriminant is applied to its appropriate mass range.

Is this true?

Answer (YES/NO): NO